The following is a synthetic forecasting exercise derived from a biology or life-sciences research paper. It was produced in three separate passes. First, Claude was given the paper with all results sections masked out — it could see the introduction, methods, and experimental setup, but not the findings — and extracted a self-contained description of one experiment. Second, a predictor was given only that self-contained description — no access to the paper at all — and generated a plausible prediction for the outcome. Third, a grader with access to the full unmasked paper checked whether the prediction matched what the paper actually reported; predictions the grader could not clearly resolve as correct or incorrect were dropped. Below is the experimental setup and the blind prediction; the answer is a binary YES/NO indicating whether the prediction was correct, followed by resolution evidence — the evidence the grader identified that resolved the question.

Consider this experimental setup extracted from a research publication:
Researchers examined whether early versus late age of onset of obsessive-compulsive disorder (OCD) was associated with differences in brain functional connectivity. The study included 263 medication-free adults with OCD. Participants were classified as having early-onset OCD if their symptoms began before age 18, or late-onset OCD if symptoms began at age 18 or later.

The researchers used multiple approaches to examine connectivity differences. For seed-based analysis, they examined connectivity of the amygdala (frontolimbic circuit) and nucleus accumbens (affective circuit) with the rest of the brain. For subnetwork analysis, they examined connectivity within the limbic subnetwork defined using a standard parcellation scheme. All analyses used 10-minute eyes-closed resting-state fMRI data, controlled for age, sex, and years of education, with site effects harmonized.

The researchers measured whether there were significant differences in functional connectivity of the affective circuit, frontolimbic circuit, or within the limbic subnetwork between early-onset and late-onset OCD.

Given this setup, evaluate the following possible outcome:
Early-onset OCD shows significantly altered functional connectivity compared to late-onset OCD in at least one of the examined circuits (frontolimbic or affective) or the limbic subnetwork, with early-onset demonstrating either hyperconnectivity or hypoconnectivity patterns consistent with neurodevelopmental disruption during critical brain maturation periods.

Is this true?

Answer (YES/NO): NO